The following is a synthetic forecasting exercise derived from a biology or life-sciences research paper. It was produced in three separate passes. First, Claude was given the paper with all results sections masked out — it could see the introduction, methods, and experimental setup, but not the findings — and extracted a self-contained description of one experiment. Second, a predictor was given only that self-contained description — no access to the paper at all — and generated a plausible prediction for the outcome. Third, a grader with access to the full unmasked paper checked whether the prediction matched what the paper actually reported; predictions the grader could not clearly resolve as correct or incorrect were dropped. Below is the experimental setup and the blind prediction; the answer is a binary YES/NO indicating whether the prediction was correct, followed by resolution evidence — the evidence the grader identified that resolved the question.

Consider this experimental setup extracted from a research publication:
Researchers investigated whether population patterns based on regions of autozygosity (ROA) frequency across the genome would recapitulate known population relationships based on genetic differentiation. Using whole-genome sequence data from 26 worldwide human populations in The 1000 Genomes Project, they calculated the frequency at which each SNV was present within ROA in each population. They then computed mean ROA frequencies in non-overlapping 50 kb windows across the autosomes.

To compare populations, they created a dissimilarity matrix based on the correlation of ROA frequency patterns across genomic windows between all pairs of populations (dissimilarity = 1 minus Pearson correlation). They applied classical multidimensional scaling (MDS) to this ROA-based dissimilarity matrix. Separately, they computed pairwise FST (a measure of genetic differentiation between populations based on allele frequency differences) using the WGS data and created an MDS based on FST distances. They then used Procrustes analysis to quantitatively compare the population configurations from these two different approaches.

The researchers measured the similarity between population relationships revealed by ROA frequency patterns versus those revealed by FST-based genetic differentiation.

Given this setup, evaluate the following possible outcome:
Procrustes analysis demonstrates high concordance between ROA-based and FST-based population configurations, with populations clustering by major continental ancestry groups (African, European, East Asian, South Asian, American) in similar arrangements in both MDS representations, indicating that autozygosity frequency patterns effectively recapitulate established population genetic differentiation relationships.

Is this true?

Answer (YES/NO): YES